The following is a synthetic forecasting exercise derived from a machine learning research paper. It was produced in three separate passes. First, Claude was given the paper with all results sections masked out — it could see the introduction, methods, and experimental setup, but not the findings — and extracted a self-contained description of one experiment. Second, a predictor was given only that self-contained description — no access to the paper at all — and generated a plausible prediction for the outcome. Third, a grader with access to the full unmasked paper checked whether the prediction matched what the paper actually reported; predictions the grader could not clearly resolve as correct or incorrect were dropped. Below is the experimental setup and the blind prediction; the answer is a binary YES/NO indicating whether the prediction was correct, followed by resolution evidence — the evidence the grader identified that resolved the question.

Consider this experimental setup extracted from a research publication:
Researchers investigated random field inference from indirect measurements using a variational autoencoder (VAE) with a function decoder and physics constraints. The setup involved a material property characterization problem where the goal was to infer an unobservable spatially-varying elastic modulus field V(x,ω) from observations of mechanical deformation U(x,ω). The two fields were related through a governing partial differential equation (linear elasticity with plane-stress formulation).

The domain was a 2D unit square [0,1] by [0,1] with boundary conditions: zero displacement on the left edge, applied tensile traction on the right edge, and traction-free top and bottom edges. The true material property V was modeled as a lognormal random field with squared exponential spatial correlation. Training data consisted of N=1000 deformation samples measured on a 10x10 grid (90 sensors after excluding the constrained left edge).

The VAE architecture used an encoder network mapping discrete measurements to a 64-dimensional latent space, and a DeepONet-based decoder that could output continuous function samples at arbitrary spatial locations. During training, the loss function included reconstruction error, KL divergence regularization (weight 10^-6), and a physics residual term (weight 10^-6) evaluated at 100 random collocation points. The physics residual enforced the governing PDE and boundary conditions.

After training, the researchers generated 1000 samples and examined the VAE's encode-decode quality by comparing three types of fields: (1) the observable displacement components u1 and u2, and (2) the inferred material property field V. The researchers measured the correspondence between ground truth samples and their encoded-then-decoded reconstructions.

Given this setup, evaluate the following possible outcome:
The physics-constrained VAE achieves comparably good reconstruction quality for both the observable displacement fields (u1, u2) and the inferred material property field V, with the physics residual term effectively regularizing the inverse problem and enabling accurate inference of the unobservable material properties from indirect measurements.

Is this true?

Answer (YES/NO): NO